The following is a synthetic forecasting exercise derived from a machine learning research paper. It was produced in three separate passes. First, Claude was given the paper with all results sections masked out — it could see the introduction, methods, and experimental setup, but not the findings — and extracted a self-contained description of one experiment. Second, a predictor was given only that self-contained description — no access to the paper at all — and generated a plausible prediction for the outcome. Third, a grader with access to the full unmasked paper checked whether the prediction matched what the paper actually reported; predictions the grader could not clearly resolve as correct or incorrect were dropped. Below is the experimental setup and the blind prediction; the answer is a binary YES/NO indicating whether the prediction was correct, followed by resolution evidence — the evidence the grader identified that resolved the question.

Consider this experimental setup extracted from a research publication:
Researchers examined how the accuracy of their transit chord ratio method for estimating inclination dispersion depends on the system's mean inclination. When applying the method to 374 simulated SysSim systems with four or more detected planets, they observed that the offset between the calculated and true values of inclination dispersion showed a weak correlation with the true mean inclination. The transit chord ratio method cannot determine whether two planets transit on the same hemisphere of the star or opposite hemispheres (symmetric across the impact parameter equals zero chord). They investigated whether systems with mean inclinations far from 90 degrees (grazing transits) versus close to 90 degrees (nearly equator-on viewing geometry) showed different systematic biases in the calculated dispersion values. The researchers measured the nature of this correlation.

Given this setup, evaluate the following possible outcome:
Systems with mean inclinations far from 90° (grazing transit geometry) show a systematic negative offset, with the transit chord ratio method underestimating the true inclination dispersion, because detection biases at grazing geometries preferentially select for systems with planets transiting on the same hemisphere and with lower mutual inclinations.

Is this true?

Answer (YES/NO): NO